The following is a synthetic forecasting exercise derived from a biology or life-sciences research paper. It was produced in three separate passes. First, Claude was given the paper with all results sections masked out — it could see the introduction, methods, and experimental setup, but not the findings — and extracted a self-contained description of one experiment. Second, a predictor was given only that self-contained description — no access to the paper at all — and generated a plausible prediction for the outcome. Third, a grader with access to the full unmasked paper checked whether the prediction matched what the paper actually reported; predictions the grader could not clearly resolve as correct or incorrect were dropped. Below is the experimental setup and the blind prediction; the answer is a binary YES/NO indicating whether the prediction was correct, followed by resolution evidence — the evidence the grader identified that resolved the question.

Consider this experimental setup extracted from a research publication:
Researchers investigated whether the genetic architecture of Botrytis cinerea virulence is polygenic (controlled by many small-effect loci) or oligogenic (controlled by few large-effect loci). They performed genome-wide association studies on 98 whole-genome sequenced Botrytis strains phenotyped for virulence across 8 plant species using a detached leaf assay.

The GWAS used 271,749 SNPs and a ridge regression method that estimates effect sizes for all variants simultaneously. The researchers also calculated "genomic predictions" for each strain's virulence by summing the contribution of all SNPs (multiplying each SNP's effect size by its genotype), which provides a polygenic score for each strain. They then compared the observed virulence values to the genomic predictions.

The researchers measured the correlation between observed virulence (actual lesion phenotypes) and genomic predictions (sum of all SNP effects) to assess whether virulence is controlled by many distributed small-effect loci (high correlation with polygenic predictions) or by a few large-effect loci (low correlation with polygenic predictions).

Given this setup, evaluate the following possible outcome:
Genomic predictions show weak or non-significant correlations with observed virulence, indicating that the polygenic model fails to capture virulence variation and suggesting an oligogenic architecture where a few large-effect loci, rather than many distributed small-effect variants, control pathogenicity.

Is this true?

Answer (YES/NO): NO